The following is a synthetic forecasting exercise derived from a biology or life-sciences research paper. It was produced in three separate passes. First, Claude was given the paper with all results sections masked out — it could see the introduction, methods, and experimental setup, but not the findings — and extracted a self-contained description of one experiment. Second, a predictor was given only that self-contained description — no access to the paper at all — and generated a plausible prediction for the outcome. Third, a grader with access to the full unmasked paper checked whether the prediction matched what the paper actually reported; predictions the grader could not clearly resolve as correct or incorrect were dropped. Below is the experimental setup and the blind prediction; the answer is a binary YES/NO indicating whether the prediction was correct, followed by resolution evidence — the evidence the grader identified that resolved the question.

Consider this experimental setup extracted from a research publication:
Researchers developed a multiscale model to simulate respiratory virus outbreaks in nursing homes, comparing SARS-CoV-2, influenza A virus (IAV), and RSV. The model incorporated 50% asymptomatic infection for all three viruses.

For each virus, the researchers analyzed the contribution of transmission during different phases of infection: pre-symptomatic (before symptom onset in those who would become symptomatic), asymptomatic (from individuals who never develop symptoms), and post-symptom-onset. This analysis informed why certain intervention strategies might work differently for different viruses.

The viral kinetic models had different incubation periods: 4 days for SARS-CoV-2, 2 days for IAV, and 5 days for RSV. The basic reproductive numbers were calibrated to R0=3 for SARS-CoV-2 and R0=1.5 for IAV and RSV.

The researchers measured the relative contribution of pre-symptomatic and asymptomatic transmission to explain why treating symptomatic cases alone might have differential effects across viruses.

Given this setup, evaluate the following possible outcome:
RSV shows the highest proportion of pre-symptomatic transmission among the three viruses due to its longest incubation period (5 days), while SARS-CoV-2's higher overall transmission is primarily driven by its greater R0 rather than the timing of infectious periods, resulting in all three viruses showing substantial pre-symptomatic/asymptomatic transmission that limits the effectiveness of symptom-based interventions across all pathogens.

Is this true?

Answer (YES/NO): NO